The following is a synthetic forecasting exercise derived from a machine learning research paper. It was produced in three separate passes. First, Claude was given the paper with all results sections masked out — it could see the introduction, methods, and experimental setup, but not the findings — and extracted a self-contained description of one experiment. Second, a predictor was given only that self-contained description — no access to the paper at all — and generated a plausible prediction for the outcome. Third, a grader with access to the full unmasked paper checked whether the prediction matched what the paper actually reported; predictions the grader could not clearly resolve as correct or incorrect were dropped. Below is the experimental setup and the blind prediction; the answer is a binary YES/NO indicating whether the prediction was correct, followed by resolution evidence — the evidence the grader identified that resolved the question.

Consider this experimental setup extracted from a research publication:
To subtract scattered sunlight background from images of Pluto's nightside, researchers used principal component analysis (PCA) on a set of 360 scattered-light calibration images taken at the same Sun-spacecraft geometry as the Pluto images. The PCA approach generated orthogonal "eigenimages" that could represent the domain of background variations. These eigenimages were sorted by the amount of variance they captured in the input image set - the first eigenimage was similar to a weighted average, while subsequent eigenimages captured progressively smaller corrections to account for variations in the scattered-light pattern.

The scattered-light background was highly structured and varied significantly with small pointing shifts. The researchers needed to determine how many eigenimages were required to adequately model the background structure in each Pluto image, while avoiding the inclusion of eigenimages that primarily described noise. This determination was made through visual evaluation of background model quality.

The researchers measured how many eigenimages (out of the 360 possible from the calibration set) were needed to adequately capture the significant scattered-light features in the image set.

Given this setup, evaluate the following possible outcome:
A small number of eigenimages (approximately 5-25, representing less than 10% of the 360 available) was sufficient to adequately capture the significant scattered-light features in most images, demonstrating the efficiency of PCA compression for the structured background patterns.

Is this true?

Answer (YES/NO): YES